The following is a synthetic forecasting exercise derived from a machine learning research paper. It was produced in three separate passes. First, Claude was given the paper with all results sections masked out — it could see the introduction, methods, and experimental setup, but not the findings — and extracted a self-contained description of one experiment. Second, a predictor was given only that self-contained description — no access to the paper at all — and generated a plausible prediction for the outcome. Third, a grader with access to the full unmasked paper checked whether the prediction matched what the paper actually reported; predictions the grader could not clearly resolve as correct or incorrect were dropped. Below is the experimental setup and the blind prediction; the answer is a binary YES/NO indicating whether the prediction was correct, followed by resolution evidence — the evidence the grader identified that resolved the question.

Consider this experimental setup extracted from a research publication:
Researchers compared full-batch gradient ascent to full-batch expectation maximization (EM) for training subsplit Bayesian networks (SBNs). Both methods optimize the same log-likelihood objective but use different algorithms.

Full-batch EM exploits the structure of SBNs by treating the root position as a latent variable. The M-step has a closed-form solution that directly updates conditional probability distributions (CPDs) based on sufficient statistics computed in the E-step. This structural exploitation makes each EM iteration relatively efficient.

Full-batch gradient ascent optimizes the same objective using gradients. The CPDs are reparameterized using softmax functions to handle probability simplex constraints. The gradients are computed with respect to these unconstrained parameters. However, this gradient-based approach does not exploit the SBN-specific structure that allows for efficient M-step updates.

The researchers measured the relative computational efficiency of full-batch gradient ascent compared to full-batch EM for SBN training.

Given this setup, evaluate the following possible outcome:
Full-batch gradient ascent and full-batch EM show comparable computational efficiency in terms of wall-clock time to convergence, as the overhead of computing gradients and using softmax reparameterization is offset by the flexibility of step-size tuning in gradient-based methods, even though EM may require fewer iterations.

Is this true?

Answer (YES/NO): NO